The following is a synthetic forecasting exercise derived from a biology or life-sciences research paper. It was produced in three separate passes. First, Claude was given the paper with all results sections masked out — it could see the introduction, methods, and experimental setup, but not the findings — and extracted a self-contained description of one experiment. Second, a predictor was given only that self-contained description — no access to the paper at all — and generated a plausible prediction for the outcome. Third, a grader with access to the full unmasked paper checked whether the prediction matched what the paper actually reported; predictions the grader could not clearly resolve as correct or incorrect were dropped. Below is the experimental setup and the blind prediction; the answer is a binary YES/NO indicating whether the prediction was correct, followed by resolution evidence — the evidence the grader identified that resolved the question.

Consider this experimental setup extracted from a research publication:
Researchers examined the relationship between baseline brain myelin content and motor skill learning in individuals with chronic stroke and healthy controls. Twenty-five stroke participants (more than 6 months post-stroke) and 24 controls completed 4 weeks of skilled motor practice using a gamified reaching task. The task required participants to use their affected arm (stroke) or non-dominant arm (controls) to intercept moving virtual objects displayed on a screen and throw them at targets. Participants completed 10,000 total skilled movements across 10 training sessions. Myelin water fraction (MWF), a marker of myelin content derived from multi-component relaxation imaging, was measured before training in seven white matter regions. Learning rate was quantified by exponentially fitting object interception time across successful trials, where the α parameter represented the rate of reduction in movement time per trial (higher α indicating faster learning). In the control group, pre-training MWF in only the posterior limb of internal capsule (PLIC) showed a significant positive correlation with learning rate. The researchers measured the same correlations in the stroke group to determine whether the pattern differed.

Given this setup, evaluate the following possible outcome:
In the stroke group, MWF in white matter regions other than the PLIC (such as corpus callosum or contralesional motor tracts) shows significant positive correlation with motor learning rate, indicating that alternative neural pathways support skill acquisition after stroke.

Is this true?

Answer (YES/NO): NO